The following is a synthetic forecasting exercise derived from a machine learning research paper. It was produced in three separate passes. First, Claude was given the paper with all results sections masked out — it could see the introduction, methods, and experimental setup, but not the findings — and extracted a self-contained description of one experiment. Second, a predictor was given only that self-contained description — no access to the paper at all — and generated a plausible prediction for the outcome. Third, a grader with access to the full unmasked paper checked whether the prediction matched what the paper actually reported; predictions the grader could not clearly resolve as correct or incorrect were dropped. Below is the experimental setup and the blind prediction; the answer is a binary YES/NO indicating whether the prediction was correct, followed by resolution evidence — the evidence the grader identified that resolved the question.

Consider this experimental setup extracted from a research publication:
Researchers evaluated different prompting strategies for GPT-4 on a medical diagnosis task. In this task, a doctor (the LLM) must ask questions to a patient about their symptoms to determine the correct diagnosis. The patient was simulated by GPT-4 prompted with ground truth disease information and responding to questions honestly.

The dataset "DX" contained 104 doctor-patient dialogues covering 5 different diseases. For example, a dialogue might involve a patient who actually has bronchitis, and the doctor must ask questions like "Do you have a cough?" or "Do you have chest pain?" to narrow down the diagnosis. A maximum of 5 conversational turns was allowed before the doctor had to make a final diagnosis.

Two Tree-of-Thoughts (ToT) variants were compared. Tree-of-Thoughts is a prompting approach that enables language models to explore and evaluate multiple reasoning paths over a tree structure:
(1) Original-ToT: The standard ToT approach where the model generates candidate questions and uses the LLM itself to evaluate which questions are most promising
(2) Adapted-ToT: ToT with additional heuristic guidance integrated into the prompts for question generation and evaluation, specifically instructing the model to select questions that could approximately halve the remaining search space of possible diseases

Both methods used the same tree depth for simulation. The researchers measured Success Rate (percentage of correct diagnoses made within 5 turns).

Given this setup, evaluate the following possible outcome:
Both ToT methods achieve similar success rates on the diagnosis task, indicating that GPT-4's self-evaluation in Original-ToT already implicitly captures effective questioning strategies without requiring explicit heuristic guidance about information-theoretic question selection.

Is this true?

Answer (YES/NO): NO